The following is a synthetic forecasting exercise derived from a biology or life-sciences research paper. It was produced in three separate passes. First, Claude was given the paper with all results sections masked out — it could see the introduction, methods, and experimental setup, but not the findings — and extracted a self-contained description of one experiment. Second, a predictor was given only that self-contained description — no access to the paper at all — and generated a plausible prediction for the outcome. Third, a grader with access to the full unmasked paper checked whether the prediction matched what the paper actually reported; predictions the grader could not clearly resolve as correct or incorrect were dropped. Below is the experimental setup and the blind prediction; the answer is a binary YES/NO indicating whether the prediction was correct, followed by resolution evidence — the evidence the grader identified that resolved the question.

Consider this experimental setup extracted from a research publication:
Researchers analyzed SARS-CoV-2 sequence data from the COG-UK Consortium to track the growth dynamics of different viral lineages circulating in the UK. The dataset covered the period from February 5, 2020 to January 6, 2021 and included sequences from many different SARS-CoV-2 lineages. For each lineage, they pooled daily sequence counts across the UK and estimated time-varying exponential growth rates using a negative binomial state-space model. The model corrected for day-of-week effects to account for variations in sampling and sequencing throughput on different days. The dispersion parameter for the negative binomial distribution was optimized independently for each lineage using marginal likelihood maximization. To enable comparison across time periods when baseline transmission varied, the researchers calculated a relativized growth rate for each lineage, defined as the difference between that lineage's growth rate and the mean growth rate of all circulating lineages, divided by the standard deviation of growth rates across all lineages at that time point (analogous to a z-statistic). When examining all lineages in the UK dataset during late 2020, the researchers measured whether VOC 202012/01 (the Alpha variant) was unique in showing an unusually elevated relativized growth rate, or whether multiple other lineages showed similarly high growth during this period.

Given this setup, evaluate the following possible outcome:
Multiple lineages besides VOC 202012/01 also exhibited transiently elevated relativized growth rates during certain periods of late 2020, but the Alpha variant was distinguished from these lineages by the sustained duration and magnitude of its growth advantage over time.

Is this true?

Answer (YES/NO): YES